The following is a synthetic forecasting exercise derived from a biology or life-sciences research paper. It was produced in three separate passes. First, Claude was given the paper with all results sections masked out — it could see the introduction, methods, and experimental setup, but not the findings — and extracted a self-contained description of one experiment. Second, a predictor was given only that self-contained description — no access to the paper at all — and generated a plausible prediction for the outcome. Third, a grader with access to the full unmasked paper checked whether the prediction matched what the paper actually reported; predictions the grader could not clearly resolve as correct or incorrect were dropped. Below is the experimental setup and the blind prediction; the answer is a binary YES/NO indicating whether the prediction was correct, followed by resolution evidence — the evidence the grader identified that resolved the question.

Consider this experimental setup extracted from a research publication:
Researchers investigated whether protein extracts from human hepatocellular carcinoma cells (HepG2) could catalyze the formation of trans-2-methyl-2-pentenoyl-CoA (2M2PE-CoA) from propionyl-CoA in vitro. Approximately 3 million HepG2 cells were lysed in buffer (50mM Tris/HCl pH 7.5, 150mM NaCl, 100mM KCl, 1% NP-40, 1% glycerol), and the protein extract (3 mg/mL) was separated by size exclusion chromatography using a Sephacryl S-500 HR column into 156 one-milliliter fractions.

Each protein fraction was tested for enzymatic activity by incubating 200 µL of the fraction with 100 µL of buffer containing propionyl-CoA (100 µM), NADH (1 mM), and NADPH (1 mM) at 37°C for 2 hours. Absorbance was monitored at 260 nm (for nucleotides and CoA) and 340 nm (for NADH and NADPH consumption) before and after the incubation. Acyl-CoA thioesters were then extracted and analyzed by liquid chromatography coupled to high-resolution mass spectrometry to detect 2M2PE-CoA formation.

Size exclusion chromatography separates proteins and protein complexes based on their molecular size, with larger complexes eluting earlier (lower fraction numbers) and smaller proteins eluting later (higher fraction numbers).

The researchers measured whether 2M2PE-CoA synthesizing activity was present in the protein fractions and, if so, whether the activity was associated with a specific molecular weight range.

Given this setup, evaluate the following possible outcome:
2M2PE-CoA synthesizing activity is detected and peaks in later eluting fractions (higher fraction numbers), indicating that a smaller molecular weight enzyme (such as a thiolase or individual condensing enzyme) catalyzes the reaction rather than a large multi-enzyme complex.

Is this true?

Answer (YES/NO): YES